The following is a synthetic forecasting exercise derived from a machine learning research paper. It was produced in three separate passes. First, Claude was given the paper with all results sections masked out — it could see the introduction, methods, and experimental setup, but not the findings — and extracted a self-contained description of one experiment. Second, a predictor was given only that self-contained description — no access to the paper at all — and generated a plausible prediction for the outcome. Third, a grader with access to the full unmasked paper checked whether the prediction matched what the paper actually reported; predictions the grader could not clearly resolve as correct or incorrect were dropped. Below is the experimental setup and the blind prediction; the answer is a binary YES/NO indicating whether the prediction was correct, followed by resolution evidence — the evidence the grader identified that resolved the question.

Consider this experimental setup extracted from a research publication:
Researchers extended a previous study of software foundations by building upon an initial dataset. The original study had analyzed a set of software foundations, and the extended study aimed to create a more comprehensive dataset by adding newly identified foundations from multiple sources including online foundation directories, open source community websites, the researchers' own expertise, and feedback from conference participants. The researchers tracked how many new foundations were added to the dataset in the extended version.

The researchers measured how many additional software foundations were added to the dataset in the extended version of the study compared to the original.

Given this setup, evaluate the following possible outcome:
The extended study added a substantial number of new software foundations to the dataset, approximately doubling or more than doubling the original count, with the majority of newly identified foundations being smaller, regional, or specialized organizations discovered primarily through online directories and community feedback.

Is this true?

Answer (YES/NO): NO